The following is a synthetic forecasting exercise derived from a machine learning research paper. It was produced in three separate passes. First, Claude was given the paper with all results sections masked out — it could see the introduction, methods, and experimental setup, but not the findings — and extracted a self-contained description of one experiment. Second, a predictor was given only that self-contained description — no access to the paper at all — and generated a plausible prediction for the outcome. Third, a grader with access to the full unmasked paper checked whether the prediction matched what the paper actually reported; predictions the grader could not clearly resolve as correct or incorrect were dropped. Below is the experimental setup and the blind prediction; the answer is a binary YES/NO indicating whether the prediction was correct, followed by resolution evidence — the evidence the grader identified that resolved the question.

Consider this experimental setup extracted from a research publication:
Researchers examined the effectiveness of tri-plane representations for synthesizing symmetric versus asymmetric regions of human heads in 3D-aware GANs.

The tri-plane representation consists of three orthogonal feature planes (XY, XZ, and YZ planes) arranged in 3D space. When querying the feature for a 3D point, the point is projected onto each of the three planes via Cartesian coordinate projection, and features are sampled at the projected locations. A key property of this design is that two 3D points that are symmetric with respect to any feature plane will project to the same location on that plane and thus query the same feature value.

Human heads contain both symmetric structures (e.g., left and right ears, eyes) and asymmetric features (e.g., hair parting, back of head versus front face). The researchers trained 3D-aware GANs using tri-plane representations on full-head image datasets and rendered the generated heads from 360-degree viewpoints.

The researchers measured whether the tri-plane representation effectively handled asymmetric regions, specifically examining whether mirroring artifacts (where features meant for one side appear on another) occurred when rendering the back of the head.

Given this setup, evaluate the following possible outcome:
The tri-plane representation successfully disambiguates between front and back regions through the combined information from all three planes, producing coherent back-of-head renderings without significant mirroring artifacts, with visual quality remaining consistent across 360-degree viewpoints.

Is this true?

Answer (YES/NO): NO